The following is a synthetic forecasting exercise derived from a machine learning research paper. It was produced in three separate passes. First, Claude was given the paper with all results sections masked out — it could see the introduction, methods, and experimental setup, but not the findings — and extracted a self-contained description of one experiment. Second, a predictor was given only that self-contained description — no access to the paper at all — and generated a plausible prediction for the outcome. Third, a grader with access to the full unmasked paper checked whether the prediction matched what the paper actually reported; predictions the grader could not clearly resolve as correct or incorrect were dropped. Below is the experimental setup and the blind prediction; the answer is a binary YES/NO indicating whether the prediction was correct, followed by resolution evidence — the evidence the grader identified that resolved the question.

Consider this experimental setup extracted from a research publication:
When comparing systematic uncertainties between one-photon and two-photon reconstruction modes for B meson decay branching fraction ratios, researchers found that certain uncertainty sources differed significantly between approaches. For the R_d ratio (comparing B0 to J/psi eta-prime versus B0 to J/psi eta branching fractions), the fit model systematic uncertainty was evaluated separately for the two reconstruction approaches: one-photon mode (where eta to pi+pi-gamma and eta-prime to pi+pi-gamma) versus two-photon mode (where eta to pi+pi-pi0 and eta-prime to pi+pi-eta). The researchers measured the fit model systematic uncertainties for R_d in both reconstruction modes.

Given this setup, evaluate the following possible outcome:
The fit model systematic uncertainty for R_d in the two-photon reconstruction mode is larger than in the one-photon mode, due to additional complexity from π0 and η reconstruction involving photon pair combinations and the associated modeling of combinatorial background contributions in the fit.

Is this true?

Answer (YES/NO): NO